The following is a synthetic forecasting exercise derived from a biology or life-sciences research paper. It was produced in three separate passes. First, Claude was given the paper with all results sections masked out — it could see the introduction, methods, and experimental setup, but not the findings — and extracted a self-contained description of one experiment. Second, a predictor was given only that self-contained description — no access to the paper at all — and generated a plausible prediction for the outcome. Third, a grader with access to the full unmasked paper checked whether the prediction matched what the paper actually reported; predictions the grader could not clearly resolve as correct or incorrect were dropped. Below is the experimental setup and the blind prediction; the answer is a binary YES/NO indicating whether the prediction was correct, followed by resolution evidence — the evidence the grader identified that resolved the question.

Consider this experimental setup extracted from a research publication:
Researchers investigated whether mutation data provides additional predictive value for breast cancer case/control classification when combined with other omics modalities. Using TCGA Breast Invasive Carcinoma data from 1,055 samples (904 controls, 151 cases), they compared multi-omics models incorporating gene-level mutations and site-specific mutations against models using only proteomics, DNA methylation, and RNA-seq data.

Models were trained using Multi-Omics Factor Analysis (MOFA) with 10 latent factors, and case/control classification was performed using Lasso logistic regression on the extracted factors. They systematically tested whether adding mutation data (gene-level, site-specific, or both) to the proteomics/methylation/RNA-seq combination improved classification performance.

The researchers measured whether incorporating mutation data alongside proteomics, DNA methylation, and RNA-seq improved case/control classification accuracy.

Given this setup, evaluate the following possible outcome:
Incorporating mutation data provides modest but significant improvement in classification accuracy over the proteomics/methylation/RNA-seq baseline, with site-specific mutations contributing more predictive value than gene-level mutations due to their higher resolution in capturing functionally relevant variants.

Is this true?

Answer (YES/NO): NO